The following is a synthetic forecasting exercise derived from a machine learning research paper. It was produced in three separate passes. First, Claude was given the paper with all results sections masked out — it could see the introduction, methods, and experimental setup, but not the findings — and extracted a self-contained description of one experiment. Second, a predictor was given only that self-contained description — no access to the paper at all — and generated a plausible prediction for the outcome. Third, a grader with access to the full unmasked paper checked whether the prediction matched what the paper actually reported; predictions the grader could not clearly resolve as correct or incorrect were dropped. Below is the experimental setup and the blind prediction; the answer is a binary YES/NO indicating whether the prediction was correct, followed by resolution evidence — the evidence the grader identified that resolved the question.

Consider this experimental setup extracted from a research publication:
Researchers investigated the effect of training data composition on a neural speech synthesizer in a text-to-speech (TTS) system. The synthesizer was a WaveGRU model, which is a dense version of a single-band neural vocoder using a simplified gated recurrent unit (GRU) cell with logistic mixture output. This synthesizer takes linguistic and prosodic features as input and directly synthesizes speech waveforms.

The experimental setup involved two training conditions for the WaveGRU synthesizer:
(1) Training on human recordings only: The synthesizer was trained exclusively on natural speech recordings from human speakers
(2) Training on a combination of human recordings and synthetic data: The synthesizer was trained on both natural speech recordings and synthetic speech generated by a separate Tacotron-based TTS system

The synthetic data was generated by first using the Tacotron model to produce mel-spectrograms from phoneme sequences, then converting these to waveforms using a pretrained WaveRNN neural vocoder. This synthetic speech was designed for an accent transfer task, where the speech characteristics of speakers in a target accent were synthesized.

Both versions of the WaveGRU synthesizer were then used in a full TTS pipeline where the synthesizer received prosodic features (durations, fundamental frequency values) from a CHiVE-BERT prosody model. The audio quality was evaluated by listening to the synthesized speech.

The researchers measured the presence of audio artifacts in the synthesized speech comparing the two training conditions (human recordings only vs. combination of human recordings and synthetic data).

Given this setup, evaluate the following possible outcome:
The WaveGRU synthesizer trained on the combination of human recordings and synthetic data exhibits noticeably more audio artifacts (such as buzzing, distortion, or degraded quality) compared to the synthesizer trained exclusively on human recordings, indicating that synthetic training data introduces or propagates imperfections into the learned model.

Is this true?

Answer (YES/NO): NO